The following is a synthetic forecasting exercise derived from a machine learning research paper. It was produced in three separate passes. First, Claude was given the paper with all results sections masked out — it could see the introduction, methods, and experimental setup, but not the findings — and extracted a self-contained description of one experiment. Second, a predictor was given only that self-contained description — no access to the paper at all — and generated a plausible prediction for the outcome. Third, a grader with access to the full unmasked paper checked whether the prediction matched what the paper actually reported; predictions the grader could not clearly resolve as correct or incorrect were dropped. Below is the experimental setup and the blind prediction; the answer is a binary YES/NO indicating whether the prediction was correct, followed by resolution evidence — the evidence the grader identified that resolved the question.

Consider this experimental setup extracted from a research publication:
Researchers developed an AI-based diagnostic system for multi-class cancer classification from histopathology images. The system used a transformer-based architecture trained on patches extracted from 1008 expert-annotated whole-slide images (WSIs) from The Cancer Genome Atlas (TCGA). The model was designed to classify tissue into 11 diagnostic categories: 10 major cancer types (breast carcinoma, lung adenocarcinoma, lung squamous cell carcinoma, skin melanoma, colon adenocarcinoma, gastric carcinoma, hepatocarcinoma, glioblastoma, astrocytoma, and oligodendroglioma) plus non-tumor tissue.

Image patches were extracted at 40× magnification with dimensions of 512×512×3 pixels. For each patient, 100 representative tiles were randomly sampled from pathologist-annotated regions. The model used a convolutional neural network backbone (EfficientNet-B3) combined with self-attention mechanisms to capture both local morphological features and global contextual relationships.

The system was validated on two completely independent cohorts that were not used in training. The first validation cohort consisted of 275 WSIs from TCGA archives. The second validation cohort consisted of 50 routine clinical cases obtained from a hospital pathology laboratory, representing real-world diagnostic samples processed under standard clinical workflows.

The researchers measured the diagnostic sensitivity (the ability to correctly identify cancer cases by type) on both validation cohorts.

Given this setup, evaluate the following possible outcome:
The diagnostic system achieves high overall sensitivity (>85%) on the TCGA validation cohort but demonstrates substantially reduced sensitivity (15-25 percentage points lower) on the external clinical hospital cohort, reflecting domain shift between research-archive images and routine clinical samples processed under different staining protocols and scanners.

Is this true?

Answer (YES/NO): NO